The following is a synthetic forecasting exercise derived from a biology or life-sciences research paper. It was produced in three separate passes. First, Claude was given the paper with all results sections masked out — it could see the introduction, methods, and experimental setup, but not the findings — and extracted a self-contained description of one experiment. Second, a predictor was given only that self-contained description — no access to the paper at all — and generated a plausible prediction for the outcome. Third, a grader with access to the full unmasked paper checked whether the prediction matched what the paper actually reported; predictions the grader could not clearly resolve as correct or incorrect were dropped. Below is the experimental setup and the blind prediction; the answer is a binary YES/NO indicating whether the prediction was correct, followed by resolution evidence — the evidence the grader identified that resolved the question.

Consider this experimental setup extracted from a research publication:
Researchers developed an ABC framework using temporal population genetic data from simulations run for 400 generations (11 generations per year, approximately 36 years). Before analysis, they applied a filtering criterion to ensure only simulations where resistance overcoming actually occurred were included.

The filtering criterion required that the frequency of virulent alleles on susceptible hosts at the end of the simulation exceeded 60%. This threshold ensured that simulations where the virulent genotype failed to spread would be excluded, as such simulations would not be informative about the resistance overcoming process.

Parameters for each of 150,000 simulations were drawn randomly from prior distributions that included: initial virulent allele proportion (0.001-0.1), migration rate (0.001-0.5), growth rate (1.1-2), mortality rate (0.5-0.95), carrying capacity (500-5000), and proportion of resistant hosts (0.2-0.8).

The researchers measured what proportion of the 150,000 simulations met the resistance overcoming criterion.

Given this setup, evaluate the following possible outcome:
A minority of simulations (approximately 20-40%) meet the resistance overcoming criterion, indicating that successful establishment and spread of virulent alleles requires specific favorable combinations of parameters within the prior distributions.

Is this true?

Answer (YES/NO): NO